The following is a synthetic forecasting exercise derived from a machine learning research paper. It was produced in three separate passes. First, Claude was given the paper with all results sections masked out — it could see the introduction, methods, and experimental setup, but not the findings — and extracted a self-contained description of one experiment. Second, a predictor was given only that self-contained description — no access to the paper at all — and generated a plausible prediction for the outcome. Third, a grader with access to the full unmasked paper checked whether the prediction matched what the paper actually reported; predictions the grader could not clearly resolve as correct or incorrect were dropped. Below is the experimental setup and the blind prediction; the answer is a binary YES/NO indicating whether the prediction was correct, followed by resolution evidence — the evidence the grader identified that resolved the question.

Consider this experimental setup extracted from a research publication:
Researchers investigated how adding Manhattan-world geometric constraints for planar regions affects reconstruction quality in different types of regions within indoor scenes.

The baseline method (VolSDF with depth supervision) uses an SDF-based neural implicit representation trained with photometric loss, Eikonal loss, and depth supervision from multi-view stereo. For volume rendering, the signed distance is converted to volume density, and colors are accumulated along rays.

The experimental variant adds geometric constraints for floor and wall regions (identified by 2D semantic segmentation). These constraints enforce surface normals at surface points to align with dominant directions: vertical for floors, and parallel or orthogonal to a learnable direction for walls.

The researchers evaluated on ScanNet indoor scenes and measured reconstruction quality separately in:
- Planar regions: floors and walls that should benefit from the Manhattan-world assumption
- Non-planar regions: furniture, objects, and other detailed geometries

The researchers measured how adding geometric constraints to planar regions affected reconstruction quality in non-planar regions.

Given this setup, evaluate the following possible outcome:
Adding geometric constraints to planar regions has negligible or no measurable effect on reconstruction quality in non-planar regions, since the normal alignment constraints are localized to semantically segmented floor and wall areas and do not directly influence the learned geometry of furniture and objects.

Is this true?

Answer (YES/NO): NO